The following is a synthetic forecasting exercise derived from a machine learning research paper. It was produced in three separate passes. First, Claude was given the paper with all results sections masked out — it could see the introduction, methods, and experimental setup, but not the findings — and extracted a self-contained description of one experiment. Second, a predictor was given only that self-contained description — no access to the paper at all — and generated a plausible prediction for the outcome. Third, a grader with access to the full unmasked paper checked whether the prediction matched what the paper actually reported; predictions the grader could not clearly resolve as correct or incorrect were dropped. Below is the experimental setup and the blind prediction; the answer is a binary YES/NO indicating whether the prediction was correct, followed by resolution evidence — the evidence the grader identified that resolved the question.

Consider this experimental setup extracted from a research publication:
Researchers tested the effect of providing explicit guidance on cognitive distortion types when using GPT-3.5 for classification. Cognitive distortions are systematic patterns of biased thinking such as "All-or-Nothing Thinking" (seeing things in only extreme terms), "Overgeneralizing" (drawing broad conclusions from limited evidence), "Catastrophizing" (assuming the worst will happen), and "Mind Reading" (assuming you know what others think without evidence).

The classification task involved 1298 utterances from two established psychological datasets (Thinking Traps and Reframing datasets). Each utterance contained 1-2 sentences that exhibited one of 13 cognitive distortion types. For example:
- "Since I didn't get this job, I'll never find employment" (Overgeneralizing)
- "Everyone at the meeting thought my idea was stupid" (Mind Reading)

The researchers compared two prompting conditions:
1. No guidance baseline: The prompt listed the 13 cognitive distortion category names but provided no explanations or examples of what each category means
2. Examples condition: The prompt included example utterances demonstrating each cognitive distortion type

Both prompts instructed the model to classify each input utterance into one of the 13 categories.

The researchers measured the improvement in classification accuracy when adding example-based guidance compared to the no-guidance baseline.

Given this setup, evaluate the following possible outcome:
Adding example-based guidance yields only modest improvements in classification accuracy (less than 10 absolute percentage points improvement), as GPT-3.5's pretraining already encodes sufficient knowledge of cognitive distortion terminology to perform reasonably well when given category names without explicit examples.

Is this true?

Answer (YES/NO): NO